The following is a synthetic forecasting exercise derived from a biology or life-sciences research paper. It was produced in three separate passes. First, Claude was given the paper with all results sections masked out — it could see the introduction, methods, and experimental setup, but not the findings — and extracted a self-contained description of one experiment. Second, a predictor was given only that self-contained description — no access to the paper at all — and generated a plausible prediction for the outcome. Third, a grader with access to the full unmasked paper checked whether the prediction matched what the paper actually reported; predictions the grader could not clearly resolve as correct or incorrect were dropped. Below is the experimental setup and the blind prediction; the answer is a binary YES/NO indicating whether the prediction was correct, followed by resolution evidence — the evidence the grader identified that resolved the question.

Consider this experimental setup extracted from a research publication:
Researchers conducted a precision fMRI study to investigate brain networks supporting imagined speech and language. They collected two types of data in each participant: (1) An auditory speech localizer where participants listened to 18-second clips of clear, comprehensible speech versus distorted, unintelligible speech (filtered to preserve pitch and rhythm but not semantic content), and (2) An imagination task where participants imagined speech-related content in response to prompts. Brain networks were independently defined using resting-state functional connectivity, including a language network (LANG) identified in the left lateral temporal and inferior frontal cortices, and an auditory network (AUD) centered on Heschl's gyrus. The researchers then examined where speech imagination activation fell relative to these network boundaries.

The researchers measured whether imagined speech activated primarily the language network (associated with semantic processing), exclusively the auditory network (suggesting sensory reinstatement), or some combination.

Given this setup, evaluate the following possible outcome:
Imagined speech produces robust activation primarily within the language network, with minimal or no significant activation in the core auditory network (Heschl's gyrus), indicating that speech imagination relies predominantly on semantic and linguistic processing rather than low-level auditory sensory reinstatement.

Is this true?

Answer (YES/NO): YES